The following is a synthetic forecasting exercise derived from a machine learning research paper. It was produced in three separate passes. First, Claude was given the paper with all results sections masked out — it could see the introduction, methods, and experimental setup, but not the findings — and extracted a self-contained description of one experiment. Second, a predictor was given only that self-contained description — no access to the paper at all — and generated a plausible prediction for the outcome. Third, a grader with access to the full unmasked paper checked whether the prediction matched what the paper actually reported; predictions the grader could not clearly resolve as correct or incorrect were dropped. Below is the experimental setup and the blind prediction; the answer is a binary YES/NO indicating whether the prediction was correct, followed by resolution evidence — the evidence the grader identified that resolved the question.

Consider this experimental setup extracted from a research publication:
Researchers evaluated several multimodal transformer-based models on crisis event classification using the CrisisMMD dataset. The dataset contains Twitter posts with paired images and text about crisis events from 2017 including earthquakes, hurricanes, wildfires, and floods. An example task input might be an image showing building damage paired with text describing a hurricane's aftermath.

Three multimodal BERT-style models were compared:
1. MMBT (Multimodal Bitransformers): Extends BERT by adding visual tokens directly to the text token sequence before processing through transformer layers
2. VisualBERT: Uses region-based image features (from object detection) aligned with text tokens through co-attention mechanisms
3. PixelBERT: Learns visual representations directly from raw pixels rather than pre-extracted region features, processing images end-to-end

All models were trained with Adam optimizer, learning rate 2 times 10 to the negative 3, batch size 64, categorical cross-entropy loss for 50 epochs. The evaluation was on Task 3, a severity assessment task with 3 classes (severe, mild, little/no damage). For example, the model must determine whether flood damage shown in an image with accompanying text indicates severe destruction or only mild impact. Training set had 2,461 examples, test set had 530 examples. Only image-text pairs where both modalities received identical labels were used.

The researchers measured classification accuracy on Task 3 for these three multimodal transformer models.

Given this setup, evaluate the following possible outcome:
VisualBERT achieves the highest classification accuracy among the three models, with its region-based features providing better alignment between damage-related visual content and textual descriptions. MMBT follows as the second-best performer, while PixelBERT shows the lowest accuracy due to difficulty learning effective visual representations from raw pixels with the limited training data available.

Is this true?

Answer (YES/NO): NO